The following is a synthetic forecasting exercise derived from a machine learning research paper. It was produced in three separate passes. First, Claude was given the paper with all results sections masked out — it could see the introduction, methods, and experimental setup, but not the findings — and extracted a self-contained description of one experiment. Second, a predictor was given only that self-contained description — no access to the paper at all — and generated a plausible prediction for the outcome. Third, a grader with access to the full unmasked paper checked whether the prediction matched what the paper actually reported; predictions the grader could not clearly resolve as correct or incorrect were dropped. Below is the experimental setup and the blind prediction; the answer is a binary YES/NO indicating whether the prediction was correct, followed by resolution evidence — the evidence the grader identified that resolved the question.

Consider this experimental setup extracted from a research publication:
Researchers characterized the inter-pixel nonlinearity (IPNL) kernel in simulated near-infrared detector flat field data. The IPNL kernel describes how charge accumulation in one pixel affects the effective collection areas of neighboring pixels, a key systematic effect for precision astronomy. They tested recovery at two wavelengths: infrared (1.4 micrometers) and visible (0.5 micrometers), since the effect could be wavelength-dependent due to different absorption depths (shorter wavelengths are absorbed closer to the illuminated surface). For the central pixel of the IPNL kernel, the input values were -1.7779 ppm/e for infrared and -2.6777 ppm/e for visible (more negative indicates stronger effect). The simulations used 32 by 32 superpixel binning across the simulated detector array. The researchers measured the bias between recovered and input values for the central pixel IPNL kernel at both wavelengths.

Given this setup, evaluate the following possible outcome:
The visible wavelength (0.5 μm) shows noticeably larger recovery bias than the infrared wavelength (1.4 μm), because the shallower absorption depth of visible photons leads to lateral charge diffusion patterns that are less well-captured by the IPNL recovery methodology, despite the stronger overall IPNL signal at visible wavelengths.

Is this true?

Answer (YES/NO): NO